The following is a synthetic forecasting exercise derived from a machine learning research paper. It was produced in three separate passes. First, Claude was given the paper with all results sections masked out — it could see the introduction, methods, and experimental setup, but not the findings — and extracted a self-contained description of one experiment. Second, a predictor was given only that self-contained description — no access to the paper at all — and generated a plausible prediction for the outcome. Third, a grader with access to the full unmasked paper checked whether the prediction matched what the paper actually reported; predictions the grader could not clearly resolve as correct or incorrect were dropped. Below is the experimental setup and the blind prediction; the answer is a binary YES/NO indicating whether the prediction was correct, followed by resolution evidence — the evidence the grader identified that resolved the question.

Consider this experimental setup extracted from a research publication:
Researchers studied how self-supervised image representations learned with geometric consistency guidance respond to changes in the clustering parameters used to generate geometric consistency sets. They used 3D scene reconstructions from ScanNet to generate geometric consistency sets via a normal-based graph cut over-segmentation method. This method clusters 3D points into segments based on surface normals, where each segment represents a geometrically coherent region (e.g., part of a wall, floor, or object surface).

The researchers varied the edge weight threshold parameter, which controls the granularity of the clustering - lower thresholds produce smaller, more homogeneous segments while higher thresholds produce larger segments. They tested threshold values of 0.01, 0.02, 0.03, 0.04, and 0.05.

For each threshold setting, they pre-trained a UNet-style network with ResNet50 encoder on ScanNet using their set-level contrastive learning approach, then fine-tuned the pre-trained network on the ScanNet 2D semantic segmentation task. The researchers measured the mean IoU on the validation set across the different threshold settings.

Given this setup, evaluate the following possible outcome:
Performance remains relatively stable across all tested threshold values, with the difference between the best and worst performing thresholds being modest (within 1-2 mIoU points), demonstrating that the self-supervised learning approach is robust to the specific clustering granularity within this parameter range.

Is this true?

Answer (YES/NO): YES